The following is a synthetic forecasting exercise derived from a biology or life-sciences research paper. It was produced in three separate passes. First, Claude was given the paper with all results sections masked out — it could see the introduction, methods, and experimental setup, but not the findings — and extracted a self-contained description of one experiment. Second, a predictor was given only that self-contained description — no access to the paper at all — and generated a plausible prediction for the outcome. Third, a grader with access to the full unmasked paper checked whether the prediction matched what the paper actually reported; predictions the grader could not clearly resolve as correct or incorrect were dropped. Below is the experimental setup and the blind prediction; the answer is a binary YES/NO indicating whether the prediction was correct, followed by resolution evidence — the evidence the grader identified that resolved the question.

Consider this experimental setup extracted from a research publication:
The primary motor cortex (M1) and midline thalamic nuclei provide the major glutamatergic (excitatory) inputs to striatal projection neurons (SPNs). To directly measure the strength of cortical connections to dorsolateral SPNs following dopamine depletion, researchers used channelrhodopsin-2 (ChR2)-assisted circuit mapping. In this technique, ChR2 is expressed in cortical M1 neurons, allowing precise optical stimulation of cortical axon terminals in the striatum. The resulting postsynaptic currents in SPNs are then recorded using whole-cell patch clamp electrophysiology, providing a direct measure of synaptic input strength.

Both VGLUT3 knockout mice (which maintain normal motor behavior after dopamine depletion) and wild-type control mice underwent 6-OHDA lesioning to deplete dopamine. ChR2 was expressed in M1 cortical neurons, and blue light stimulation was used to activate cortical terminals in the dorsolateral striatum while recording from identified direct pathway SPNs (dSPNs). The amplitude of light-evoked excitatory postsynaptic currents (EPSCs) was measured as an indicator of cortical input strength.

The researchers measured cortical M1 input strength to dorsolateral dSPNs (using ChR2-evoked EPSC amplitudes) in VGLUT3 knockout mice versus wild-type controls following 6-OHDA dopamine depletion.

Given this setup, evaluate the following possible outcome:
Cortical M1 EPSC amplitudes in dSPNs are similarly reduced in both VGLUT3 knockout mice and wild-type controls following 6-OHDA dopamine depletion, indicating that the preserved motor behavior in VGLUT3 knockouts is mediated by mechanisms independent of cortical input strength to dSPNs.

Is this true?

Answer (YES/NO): NO